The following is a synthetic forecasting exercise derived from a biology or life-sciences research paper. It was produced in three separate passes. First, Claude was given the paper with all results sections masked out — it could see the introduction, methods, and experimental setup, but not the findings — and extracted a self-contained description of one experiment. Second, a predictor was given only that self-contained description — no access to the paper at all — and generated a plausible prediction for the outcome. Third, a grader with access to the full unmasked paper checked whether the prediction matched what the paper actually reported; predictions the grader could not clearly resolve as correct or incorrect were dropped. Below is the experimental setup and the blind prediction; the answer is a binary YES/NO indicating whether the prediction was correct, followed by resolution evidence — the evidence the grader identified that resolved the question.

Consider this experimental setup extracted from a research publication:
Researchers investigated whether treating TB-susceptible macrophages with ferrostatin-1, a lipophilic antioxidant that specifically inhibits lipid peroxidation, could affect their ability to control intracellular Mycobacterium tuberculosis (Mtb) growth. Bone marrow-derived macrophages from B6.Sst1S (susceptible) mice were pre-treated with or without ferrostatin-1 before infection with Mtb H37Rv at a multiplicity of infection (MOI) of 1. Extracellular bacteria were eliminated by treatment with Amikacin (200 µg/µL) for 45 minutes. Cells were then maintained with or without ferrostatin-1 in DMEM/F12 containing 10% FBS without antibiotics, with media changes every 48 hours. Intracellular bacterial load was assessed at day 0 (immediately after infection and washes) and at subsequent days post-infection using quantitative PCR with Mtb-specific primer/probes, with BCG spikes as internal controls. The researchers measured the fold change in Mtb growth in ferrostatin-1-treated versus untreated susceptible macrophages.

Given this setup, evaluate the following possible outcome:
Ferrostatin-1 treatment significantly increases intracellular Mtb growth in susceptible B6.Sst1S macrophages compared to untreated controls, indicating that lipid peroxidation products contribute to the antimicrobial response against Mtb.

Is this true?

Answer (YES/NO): NO